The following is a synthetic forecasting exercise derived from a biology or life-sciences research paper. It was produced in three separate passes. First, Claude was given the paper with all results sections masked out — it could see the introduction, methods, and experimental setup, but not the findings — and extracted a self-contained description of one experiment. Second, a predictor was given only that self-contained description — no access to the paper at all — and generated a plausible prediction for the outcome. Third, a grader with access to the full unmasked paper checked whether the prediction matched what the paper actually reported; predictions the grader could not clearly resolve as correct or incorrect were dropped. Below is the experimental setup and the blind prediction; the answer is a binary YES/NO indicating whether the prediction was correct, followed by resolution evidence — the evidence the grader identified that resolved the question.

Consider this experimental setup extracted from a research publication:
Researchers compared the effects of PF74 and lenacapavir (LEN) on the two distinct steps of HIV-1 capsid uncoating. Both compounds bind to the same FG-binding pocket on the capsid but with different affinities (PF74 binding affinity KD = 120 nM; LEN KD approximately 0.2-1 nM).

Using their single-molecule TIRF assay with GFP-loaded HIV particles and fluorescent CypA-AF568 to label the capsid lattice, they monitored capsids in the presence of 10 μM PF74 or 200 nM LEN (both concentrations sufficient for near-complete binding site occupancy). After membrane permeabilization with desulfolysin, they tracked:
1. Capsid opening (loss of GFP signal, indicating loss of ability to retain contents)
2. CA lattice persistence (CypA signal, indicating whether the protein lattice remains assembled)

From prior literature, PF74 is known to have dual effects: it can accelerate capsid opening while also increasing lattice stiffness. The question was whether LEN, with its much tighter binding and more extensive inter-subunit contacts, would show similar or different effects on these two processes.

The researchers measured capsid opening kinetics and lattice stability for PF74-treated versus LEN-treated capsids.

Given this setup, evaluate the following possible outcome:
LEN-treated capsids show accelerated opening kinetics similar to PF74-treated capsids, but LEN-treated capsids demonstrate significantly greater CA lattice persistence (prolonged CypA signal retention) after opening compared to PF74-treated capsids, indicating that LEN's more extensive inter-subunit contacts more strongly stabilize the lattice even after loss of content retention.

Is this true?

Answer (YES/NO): YES